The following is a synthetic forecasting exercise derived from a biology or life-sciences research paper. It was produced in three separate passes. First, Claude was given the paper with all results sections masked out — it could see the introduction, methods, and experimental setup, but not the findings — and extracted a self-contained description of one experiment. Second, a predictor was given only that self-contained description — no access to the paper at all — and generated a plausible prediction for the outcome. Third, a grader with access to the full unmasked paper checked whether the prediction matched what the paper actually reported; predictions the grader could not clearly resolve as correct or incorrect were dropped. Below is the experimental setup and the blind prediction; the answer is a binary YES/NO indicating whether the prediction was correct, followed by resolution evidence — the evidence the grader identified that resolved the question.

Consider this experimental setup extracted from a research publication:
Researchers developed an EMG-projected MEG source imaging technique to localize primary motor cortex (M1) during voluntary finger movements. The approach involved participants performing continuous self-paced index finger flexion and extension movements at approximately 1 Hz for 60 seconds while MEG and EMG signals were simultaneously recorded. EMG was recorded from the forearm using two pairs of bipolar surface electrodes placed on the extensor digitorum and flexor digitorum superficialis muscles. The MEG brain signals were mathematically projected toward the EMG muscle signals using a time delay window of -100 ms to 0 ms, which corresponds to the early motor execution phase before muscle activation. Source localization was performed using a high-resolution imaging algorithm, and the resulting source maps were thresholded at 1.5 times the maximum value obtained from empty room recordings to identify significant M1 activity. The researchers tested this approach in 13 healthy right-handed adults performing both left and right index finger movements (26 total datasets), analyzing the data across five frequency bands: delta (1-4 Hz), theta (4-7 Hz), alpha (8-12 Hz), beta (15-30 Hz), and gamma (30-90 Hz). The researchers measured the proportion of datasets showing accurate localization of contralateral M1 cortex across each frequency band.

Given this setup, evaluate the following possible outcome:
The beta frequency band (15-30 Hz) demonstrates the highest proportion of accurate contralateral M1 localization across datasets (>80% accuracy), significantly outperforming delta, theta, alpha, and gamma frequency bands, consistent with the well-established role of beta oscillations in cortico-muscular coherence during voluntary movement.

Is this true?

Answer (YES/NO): NO